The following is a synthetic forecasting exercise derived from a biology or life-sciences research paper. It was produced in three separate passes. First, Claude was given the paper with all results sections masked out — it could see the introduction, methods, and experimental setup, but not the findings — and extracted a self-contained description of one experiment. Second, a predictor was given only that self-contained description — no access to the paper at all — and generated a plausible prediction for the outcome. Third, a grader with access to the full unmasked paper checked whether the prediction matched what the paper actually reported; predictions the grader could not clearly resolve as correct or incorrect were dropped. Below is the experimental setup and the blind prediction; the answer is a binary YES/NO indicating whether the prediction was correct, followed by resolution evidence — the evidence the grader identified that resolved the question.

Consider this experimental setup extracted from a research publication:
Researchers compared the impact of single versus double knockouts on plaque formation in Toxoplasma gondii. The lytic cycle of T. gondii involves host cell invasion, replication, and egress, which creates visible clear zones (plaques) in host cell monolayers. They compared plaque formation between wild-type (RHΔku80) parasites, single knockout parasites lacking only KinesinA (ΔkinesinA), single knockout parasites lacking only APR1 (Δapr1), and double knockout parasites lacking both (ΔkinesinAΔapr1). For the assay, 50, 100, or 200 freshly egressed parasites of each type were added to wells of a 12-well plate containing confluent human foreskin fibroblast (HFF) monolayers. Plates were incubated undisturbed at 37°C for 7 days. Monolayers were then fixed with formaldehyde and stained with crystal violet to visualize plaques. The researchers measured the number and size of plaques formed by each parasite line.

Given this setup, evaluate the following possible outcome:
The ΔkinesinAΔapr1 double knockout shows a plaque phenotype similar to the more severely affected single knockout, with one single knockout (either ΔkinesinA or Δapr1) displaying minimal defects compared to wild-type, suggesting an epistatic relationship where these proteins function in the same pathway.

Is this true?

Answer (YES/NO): NO